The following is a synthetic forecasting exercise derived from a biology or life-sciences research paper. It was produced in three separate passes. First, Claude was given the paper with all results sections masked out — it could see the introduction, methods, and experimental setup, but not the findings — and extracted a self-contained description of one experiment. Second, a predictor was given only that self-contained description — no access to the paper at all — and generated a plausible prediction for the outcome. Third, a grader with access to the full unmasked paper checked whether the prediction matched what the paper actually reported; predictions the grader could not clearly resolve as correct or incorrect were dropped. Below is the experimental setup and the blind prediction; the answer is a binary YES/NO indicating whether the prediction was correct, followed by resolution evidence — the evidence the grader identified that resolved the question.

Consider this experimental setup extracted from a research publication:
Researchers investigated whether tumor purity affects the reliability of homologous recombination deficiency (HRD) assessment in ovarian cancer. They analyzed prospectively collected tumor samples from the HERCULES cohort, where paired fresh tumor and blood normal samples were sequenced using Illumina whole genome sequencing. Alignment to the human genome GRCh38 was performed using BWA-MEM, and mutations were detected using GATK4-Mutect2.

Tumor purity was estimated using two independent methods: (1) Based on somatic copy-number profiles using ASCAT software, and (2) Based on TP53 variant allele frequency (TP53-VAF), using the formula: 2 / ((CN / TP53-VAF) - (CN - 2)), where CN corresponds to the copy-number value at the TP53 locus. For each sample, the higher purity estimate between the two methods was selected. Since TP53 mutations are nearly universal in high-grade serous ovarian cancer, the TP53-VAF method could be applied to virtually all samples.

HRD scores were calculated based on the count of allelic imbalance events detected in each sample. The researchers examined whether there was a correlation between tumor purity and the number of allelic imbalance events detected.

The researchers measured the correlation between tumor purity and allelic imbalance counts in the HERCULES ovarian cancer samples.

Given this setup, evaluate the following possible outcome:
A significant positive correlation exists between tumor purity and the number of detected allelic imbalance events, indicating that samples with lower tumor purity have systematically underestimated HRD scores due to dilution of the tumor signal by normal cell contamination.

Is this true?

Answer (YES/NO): NO